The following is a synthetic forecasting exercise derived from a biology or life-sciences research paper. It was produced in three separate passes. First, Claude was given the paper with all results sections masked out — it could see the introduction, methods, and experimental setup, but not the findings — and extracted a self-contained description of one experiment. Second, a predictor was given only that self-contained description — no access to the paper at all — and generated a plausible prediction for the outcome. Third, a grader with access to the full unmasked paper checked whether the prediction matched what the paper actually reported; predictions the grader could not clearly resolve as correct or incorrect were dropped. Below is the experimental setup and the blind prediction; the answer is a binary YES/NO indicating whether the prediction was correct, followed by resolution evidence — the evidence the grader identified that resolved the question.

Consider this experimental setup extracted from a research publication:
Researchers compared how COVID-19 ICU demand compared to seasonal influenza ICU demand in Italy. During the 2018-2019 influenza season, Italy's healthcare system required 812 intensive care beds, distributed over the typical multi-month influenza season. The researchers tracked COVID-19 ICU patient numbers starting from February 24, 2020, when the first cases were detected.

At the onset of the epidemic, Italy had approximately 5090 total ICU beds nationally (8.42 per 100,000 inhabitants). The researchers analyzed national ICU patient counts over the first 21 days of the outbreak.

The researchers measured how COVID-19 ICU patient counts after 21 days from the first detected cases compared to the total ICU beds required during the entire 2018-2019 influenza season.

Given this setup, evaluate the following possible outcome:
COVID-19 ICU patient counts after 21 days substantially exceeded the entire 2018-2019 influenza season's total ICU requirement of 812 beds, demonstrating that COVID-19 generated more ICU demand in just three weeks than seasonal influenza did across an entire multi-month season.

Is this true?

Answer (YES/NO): YES